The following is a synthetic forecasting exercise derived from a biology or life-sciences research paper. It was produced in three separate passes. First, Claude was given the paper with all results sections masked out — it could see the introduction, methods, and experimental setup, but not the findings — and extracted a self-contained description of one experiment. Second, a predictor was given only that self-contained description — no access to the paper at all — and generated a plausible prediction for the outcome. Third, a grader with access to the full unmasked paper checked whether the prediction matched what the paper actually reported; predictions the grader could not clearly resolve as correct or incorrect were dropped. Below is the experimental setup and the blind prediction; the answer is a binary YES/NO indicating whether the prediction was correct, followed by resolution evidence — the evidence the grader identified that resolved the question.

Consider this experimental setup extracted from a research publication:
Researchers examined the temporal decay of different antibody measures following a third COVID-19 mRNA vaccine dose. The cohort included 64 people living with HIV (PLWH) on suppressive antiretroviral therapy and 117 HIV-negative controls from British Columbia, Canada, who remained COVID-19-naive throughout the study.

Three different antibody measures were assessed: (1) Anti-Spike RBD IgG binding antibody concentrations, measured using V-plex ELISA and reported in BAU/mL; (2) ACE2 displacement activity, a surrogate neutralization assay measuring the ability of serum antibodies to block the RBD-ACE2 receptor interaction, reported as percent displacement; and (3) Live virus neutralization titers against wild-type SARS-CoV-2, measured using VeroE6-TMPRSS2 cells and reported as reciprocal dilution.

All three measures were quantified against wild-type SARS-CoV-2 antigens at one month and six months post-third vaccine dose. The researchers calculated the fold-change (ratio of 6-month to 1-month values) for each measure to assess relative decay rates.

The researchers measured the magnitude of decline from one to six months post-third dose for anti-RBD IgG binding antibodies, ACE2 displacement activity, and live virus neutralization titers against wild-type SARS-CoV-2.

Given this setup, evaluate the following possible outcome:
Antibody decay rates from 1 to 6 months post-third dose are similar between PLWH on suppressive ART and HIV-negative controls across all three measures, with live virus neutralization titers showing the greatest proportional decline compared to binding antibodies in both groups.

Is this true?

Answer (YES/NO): NO